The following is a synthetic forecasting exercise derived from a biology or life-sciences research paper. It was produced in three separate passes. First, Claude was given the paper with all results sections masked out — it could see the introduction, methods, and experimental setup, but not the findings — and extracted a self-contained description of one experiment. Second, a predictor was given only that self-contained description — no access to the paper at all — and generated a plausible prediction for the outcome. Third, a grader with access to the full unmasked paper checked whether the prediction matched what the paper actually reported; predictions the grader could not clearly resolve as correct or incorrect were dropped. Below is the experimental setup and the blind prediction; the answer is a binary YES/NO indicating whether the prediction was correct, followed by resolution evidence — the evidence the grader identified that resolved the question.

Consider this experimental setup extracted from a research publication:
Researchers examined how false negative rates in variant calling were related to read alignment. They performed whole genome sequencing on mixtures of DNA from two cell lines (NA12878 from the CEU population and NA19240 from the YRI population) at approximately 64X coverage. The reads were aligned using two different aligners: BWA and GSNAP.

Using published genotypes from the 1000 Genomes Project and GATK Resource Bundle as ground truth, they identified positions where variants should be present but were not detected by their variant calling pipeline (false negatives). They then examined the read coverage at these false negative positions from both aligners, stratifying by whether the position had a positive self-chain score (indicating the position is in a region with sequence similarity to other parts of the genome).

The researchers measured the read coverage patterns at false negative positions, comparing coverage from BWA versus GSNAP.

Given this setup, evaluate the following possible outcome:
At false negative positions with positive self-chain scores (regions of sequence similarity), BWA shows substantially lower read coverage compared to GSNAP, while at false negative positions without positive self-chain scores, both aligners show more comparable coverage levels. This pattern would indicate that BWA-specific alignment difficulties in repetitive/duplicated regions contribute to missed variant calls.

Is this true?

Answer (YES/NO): NO